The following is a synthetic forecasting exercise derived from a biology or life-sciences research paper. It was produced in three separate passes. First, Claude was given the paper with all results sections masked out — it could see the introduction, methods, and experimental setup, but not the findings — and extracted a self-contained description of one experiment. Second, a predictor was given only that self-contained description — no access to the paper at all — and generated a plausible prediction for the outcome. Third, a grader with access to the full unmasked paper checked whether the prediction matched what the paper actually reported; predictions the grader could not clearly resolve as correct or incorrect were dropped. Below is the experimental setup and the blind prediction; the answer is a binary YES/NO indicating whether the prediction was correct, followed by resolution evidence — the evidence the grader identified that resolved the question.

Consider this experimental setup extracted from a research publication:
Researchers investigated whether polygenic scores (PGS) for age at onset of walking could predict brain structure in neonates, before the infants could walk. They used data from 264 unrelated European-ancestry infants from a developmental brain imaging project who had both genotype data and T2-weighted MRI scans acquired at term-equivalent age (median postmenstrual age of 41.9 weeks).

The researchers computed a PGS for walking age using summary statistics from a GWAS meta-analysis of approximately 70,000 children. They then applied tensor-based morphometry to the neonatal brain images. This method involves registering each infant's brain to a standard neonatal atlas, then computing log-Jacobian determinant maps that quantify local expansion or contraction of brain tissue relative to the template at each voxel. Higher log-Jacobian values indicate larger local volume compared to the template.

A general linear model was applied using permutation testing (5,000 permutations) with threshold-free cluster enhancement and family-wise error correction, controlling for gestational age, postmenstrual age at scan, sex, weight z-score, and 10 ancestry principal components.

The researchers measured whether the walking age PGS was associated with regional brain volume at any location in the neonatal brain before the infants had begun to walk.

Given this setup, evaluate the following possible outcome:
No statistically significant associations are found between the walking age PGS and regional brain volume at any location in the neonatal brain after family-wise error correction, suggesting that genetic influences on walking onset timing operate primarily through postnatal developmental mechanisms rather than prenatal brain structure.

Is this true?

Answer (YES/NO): NO